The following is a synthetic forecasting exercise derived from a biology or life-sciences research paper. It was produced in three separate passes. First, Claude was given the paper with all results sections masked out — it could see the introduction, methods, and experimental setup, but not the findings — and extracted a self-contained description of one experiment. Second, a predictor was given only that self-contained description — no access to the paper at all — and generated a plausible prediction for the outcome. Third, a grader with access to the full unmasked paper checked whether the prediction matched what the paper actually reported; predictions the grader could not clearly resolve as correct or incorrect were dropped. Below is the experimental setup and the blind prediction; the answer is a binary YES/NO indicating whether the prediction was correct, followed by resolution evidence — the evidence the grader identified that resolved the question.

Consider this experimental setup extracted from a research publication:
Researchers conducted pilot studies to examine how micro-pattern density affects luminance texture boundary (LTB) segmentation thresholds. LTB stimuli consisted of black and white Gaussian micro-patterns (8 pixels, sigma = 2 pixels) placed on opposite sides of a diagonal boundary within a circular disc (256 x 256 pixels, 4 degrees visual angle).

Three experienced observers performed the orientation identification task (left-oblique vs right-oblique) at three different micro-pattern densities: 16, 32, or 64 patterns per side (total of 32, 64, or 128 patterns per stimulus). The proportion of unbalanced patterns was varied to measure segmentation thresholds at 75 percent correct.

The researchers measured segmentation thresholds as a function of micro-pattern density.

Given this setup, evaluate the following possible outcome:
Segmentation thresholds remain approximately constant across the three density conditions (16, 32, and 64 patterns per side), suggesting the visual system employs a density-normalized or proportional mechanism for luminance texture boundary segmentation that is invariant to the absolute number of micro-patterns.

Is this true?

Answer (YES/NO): NO